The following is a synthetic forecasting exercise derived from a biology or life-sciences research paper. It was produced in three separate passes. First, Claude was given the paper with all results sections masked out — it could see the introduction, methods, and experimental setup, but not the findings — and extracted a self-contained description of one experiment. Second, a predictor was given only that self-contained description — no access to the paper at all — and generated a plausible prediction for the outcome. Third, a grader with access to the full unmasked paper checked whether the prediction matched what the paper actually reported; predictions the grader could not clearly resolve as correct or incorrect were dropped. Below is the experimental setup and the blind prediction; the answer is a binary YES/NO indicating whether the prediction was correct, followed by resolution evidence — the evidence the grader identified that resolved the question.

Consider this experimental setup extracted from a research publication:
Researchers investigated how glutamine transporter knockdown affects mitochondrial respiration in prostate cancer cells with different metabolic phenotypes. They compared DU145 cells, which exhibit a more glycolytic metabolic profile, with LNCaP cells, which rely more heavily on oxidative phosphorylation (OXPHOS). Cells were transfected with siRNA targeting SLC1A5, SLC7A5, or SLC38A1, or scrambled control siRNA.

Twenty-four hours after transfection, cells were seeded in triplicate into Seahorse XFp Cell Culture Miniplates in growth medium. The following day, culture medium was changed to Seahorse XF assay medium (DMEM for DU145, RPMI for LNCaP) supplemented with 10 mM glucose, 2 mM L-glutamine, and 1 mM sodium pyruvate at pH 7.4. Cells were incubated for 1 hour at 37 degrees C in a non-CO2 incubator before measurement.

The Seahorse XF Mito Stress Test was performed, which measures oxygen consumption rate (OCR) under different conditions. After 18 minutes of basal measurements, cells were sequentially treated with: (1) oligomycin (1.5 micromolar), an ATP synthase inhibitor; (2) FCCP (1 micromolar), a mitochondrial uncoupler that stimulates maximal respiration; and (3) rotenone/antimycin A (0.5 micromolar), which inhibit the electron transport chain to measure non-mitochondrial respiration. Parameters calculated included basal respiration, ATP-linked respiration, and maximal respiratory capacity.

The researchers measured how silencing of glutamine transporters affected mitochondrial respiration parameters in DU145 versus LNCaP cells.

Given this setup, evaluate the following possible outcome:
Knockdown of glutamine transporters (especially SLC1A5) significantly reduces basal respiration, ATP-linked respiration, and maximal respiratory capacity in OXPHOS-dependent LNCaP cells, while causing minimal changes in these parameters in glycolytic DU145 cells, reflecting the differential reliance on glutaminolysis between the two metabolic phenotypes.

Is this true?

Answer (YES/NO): NO